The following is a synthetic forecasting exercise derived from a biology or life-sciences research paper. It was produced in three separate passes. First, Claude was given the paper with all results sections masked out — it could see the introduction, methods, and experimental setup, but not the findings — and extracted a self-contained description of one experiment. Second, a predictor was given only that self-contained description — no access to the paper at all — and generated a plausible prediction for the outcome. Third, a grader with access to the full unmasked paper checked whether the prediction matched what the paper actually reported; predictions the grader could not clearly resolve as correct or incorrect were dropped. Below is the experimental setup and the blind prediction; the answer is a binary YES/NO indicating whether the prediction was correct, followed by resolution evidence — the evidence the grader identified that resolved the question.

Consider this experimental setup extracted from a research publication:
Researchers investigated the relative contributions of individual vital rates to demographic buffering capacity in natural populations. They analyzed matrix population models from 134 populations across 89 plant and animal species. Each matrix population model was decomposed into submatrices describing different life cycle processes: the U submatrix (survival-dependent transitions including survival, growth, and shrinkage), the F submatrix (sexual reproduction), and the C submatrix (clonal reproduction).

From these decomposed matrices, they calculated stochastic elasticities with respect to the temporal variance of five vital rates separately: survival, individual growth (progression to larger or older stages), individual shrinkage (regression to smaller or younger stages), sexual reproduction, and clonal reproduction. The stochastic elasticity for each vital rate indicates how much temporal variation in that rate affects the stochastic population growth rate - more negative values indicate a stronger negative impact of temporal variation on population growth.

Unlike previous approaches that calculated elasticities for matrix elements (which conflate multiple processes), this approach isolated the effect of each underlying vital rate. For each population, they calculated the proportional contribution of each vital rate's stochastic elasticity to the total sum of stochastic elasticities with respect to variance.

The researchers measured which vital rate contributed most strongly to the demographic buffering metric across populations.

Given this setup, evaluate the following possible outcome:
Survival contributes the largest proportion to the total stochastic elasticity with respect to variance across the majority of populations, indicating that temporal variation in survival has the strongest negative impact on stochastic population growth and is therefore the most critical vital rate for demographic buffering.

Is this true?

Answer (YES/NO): YES